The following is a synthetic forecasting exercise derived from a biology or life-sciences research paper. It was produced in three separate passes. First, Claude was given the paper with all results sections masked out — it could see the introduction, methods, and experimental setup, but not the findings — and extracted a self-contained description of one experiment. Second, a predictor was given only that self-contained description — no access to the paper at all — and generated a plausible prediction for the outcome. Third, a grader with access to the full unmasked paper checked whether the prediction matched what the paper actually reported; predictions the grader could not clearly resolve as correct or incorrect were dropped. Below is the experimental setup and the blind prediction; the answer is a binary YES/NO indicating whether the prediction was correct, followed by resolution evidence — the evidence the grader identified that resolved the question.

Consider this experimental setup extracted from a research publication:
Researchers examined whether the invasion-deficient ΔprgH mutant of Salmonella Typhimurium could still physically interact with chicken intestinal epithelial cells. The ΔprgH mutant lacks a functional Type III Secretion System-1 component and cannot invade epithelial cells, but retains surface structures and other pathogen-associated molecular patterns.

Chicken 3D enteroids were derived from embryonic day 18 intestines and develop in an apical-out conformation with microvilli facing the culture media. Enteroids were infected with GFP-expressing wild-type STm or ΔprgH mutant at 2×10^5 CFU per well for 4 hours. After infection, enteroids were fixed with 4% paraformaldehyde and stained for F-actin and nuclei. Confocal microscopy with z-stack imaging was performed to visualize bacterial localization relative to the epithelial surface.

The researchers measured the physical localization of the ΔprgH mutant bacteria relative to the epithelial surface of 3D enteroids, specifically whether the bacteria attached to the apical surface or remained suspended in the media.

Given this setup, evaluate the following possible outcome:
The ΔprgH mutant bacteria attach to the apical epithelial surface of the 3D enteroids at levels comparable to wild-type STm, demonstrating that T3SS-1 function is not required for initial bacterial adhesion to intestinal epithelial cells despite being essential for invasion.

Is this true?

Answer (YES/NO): NO